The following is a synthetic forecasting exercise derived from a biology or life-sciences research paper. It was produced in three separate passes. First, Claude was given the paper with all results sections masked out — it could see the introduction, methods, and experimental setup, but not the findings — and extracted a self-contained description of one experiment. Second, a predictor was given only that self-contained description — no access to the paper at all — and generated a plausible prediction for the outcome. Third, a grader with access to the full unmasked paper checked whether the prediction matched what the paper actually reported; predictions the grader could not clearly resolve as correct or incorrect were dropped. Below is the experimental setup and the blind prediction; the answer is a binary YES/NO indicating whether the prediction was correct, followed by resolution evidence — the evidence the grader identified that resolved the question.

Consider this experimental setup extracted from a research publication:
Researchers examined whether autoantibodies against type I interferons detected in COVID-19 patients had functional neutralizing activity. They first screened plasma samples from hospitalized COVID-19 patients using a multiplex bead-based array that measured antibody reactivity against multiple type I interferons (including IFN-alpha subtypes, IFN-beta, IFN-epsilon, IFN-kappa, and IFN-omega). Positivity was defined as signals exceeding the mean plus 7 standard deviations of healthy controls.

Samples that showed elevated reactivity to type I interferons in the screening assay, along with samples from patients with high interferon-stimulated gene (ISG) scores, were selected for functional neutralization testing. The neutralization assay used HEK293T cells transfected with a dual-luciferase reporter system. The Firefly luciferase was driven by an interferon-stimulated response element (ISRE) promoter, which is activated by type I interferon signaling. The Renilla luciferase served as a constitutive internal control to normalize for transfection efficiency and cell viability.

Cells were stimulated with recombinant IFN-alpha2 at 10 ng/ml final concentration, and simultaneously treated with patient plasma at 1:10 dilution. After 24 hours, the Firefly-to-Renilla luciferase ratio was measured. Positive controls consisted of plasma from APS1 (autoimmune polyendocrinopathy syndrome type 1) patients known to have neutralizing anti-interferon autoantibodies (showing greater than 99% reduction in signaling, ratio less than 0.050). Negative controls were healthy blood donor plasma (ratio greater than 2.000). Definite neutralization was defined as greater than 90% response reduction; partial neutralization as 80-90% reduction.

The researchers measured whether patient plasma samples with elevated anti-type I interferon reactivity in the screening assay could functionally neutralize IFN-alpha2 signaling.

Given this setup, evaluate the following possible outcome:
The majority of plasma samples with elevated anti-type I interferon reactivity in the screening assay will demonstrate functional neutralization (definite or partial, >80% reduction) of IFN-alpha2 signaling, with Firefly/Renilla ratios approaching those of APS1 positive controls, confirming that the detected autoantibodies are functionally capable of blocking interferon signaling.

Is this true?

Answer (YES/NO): YES